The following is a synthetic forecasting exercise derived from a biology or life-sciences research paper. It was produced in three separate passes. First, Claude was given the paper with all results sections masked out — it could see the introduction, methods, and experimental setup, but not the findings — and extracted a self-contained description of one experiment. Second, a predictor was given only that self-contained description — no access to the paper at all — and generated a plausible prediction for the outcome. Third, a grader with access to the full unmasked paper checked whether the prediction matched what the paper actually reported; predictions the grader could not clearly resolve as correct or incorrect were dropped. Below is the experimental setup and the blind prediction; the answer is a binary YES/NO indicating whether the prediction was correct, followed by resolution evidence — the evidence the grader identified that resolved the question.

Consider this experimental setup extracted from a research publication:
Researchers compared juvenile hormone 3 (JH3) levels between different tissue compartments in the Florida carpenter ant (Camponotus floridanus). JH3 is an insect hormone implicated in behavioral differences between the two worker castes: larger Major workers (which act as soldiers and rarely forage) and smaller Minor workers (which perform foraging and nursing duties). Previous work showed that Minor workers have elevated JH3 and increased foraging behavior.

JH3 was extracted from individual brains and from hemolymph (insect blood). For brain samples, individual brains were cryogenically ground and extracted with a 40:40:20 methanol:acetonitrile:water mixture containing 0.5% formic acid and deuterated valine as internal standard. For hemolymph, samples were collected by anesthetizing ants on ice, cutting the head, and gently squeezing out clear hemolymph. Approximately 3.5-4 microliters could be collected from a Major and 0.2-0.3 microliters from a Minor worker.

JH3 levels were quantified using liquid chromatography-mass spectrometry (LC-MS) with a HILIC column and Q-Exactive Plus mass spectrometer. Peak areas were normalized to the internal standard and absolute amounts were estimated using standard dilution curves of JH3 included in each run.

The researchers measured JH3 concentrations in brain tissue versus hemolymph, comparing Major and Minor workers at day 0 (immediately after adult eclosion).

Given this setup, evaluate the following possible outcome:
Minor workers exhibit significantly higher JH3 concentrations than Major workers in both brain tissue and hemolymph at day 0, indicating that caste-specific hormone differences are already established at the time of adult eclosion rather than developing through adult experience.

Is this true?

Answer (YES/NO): NO